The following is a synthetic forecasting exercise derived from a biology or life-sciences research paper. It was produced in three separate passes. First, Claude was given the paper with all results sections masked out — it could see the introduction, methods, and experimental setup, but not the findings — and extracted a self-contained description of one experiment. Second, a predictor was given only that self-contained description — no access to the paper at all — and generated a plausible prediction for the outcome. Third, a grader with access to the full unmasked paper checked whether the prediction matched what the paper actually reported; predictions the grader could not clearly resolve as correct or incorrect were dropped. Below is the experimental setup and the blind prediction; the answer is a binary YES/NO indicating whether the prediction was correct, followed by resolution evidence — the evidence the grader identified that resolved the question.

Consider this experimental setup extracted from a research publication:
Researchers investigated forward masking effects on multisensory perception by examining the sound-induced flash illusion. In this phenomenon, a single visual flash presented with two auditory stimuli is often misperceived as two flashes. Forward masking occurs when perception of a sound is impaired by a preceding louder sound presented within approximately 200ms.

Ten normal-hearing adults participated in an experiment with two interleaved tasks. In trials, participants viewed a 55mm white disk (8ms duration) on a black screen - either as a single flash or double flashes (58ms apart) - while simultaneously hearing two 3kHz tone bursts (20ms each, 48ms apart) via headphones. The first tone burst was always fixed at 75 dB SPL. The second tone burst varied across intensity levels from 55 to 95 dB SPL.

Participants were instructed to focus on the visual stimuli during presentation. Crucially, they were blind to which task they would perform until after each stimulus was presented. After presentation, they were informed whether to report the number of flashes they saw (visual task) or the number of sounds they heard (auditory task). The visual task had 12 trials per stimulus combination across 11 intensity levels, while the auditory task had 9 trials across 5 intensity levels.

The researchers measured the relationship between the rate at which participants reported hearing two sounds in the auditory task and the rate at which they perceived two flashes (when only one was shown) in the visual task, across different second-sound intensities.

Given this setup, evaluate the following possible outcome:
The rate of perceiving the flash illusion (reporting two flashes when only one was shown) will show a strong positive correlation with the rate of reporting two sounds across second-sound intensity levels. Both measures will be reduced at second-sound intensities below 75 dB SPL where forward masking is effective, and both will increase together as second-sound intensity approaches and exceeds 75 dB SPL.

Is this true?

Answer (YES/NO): YES